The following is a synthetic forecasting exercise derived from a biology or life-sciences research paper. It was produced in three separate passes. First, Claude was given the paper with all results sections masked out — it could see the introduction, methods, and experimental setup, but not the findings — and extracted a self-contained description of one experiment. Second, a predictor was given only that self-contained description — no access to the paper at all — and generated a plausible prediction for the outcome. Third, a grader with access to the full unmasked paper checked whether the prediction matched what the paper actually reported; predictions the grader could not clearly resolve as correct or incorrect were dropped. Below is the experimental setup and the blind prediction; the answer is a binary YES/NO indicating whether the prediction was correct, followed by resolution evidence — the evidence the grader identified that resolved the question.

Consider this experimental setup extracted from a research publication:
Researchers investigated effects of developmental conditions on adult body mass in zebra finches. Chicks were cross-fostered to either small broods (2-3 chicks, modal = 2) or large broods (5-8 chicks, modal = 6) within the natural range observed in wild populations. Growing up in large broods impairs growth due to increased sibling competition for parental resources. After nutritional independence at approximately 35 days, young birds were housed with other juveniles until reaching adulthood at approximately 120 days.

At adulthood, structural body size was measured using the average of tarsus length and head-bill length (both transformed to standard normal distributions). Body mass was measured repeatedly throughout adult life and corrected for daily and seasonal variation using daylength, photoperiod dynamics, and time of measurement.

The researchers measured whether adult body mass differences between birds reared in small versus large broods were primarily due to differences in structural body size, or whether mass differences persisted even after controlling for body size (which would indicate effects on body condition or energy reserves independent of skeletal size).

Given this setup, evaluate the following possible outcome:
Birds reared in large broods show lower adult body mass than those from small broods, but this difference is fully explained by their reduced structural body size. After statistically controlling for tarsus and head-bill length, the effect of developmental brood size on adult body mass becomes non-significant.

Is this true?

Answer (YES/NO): NO